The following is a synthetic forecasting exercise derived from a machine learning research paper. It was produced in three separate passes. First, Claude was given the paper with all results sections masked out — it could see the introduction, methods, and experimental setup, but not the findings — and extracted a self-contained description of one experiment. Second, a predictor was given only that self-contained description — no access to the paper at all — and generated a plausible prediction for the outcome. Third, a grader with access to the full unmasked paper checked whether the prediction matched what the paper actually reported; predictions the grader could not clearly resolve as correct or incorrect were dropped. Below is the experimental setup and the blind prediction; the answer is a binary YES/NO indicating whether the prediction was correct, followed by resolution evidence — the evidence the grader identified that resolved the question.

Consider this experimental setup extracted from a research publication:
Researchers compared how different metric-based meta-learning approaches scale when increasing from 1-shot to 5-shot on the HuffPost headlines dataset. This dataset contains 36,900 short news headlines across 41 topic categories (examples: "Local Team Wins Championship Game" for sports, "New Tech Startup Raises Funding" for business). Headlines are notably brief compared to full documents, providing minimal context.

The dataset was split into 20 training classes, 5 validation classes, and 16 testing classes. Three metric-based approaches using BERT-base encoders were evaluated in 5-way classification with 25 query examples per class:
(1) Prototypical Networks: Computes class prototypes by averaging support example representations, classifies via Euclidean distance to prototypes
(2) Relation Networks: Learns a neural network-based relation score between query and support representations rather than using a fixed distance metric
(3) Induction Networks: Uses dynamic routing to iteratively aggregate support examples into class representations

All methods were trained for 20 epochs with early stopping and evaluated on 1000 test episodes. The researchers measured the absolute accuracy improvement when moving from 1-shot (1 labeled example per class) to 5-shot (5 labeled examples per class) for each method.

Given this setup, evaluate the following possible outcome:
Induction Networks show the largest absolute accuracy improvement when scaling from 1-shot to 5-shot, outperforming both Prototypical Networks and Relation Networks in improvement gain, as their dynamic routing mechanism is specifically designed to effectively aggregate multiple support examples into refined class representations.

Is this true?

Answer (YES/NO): NO